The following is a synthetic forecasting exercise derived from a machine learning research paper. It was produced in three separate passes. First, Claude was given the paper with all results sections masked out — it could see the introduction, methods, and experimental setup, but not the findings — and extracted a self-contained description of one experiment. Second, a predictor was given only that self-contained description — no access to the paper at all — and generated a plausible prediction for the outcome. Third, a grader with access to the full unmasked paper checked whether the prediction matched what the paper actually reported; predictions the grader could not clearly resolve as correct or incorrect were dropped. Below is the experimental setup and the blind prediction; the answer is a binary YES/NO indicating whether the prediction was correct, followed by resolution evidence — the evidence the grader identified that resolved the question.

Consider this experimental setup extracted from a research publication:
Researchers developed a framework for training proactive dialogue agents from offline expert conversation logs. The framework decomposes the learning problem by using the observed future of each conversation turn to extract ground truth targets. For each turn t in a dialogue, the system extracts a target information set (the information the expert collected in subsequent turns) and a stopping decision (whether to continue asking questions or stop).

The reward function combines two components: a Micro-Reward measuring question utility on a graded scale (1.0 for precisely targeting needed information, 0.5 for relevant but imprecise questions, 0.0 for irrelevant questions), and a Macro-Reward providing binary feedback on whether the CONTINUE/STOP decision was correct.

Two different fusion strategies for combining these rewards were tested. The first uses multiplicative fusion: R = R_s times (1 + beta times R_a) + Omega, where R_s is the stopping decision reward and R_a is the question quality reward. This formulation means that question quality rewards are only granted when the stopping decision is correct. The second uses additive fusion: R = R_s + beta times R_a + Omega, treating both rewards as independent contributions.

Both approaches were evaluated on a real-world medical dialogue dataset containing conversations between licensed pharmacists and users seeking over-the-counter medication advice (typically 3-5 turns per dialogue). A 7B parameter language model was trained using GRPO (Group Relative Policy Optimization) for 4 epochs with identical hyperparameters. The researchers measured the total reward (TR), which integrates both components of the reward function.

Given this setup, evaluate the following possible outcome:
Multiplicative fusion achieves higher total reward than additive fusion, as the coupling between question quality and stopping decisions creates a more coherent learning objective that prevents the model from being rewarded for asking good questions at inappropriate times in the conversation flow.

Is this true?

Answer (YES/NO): YES